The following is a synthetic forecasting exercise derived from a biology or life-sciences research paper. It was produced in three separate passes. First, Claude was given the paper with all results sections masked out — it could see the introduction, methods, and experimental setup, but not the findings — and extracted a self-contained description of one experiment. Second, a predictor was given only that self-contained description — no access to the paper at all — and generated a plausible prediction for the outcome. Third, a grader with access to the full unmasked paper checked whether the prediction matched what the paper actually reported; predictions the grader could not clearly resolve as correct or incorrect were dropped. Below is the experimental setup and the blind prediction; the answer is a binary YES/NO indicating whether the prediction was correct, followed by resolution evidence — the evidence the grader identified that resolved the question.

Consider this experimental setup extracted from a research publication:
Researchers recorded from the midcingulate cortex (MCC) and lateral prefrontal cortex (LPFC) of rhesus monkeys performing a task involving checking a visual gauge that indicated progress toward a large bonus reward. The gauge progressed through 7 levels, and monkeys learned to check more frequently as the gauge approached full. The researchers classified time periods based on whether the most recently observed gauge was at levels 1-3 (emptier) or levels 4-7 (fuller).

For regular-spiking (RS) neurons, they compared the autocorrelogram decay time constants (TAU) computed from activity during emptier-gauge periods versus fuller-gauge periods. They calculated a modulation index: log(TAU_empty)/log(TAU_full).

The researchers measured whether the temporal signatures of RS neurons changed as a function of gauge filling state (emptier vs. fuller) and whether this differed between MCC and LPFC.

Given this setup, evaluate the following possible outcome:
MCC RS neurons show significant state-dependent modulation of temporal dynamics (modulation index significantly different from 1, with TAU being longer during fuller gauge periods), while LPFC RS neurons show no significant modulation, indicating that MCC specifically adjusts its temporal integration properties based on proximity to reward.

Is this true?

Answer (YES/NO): NO